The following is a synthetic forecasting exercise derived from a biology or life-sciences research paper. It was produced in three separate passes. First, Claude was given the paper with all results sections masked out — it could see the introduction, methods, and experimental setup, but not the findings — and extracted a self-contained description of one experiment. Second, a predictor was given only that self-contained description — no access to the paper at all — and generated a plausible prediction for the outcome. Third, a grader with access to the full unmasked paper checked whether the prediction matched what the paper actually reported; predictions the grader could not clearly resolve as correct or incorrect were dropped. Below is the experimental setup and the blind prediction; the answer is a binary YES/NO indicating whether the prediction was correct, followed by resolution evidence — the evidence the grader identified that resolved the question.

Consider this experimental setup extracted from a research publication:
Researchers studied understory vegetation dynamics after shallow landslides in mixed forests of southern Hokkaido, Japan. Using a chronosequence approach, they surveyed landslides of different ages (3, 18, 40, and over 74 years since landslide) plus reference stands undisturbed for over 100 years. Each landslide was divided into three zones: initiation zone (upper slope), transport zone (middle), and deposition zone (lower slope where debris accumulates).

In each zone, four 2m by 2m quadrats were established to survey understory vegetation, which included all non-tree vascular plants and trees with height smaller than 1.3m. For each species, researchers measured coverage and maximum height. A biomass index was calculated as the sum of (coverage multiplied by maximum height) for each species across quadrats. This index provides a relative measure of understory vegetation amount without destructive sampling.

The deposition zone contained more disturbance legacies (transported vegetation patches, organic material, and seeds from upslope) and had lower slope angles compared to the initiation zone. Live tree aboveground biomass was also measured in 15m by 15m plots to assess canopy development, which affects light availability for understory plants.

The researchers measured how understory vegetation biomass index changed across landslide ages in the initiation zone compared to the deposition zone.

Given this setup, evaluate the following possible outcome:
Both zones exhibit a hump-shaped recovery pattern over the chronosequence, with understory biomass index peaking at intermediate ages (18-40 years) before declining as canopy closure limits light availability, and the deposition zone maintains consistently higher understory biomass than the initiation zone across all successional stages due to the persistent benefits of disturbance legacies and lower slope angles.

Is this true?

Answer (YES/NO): NO